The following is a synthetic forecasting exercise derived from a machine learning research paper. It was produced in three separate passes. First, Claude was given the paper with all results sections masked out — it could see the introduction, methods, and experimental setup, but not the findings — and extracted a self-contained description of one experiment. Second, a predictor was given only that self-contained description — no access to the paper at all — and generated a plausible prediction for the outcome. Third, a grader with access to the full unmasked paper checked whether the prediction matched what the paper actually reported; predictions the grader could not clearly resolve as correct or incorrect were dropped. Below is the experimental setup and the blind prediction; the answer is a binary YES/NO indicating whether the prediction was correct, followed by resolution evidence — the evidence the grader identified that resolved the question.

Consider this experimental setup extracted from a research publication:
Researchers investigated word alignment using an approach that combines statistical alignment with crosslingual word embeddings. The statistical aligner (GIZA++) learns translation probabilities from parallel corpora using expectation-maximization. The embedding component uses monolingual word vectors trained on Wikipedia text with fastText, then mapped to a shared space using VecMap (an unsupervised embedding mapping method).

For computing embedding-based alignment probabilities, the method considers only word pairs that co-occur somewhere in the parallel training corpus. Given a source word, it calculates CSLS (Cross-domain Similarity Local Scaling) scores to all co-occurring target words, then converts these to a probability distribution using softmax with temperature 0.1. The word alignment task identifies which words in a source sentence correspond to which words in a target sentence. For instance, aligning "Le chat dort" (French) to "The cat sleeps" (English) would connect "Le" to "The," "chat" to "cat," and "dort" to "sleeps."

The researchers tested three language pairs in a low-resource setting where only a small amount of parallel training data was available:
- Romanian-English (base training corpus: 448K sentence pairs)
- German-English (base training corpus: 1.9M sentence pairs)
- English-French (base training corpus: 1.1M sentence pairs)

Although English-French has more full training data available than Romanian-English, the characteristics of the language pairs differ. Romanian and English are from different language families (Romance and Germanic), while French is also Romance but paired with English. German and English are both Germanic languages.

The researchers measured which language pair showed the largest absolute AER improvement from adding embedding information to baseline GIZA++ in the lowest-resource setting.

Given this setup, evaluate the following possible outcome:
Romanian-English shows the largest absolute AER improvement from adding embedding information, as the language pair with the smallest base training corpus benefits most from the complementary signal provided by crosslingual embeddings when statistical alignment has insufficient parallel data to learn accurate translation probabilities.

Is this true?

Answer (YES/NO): NO